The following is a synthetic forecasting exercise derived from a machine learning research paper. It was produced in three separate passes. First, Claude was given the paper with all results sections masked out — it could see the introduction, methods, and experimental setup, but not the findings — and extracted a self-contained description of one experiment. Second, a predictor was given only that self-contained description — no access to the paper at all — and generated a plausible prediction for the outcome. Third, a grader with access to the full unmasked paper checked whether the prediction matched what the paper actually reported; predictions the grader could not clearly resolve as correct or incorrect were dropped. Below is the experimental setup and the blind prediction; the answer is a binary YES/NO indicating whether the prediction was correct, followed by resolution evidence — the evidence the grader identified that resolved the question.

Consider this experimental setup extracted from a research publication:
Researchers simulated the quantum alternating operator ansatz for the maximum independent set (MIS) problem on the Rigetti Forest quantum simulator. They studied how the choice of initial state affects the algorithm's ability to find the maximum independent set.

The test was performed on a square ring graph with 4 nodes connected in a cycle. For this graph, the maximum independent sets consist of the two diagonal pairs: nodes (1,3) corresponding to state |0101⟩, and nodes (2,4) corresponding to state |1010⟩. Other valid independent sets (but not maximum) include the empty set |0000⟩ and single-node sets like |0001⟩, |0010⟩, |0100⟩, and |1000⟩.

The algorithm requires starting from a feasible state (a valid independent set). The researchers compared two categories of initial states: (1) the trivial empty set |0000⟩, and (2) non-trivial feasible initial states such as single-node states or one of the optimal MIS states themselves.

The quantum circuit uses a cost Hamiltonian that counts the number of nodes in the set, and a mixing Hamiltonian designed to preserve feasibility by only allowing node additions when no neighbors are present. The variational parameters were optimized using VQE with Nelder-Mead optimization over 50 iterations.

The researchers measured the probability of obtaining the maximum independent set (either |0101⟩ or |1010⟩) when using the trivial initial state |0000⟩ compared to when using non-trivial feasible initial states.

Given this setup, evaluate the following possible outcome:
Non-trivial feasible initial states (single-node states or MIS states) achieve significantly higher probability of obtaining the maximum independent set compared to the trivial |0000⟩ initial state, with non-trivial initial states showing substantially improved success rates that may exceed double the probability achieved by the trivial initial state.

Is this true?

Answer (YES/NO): NO